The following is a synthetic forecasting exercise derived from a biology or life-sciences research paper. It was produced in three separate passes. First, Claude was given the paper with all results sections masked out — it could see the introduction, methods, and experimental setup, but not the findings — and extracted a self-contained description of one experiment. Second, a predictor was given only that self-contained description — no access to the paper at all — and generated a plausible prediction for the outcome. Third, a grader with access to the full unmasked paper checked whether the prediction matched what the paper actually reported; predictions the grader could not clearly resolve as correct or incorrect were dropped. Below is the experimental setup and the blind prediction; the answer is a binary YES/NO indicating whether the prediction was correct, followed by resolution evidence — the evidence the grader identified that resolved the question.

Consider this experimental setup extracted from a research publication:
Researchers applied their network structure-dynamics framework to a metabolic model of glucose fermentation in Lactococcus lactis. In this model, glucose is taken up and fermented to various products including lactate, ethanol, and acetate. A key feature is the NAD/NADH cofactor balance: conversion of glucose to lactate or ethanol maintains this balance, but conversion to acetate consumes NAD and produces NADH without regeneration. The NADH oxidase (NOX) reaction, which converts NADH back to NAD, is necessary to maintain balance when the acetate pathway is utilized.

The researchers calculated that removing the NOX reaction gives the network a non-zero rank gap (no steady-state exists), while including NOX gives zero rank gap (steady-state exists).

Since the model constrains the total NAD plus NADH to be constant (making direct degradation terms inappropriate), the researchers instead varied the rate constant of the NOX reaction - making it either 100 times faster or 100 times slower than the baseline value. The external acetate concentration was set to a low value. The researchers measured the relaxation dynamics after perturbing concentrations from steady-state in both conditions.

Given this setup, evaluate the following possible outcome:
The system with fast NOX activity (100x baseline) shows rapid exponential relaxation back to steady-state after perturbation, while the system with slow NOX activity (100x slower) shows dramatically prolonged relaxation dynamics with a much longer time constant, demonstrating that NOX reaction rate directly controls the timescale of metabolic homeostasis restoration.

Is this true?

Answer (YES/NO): NO